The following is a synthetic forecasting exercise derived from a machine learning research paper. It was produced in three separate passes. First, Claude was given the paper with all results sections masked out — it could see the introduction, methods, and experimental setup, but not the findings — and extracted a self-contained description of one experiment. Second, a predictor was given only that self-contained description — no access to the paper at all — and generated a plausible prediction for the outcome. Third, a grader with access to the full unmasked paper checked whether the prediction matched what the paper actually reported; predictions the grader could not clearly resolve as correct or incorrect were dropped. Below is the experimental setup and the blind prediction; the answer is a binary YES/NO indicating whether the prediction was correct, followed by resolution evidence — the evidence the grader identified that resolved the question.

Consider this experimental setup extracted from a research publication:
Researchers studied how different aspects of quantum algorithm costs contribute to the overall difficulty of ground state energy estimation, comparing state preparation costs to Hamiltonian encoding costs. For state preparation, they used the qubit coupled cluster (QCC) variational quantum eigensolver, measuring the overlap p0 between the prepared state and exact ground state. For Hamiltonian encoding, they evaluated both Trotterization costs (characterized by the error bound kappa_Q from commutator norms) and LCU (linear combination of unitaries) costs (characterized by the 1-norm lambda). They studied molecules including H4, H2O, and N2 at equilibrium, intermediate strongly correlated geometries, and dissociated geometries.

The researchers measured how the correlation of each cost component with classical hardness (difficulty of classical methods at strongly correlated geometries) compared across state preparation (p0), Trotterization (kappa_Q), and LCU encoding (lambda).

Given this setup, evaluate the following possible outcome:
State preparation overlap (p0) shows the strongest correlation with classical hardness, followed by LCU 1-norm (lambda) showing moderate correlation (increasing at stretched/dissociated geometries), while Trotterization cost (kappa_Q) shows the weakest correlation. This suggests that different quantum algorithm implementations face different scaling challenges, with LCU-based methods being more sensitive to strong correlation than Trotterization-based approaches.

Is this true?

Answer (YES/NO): NO